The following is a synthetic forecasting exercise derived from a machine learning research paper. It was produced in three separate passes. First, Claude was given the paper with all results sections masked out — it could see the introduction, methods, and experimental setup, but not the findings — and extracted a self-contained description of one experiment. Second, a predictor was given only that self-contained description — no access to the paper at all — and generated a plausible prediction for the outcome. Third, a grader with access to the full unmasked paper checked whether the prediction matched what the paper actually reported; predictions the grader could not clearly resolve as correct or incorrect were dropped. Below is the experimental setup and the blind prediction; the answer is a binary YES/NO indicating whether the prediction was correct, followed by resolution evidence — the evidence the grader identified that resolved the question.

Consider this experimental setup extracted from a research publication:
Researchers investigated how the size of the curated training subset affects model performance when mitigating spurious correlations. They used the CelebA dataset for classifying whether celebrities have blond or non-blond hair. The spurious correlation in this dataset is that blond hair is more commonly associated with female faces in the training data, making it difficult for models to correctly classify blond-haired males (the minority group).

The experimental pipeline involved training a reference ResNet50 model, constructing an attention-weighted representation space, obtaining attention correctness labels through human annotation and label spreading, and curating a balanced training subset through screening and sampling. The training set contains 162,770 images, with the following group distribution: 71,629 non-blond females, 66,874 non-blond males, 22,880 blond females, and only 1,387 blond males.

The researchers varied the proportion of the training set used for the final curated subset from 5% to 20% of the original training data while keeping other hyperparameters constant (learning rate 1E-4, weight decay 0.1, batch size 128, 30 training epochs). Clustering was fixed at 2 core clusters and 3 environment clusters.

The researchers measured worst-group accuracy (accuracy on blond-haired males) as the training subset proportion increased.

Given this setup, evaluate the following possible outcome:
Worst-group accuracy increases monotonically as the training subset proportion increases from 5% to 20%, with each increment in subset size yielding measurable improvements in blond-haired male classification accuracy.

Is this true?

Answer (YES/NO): NO